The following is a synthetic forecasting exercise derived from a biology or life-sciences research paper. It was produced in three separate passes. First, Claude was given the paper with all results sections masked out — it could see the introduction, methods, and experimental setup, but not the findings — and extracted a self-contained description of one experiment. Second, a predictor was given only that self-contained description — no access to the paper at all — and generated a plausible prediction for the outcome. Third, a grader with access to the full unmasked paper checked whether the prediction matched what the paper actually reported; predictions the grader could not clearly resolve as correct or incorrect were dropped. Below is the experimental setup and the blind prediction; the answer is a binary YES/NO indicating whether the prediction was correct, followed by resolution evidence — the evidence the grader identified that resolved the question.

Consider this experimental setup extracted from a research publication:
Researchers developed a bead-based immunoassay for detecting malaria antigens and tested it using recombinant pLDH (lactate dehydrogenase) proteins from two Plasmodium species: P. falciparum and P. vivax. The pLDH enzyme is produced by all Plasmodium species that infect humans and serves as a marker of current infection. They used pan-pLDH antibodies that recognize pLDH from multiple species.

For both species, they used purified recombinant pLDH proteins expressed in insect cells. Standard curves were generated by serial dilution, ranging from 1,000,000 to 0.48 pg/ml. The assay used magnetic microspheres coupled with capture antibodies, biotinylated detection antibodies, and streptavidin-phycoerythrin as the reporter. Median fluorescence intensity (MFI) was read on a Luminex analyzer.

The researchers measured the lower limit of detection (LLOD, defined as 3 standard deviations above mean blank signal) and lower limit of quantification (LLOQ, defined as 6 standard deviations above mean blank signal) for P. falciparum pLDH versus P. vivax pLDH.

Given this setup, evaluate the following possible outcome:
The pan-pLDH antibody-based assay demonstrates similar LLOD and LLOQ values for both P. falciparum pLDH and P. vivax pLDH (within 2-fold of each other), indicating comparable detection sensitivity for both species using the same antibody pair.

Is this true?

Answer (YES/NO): NO